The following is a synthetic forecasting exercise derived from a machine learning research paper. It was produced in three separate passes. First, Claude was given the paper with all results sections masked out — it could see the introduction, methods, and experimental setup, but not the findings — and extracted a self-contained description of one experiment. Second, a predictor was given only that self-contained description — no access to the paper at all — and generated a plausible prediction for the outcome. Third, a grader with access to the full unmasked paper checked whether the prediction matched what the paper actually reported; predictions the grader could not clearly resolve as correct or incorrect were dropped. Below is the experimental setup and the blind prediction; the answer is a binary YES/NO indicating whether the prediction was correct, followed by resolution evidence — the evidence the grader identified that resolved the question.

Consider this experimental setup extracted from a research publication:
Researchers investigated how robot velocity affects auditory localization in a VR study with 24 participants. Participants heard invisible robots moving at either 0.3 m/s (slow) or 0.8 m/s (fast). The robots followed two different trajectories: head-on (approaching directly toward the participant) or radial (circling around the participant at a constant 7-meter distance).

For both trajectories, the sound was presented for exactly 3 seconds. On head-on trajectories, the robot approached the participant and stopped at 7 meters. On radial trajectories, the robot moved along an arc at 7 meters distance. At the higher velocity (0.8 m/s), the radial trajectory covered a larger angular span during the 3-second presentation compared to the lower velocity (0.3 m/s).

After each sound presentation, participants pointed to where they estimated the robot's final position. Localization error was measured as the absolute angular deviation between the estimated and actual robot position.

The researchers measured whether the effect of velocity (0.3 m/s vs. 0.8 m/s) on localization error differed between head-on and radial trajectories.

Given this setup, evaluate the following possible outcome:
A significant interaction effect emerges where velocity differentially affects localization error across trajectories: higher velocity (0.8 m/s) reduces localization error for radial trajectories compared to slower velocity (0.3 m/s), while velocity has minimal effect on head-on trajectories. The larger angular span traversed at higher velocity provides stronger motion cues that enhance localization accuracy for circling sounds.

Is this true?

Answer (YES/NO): NO